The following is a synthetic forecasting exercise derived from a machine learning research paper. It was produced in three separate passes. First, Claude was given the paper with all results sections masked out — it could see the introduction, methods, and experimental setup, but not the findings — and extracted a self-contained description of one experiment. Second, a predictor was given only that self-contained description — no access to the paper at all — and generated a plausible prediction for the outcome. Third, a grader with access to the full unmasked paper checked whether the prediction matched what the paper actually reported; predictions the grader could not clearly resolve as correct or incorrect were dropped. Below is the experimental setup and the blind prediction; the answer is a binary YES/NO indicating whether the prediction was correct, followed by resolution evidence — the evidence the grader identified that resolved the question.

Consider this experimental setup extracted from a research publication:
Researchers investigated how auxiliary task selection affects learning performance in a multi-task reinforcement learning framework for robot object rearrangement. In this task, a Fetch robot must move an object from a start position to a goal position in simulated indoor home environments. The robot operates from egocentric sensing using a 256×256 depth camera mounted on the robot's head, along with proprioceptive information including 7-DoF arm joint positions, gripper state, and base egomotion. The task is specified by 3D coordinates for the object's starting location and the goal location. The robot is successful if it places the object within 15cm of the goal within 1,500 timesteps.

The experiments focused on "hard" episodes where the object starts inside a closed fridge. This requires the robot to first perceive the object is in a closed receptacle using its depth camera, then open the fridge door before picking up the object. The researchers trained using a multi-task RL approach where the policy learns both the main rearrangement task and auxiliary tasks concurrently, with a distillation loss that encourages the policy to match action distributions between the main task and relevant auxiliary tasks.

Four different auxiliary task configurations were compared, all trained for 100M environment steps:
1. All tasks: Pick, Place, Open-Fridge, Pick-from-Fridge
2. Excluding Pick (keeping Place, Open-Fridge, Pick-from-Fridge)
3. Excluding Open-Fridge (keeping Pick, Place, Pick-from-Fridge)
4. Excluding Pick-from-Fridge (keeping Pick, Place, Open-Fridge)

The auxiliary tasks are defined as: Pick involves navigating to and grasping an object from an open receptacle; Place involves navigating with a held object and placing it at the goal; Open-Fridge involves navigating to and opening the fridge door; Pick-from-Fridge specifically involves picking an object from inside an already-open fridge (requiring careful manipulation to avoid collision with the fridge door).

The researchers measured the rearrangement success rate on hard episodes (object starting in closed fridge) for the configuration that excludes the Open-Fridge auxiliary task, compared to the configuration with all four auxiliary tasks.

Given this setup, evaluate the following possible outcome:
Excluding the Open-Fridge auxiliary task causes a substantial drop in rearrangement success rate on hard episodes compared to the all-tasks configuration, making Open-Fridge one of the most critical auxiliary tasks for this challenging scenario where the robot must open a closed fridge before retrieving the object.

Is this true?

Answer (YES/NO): NO